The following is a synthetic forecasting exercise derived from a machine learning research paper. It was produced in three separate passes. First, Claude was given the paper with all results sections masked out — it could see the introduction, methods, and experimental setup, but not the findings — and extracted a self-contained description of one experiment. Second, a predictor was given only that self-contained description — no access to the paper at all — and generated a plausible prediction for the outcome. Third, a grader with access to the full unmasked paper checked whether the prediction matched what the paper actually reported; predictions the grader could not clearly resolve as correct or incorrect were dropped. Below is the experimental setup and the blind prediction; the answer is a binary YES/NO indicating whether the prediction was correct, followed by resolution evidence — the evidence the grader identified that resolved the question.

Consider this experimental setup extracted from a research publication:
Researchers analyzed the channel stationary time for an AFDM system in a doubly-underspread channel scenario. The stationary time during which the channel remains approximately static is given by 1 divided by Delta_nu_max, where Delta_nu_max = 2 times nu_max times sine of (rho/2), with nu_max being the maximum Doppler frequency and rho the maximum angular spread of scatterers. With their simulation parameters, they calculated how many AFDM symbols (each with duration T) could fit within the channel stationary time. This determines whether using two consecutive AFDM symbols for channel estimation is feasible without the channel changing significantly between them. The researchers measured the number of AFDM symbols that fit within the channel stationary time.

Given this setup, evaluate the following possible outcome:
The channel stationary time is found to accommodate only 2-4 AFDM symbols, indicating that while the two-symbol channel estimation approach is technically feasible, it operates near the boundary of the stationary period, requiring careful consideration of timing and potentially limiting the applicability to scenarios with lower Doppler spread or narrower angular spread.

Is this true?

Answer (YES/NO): NO